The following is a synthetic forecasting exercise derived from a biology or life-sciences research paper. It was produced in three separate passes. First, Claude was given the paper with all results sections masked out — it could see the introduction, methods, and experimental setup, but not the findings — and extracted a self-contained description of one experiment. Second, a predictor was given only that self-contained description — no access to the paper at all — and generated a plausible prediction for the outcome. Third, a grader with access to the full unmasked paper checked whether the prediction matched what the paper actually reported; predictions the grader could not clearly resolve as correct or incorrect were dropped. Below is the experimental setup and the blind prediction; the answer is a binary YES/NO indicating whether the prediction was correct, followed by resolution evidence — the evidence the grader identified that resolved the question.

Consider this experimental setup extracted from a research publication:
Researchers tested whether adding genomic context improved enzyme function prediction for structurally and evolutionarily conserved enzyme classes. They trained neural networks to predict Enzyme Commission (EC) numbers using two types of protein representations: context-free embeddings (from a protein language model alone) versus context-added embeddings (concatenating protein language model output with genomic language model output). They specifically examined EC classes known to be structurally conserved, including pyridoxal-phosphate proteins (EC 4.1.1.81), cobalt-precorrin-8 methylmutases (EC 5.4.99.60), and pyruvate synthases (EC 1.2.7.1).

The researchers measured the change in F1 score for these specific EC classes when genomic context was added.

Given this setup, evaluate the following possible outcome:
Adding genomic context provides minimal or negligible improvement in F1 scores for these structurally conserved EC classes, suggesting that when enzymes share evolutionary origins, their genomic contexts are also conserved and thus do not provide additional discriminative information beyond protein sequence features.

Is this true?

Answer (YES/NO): NO